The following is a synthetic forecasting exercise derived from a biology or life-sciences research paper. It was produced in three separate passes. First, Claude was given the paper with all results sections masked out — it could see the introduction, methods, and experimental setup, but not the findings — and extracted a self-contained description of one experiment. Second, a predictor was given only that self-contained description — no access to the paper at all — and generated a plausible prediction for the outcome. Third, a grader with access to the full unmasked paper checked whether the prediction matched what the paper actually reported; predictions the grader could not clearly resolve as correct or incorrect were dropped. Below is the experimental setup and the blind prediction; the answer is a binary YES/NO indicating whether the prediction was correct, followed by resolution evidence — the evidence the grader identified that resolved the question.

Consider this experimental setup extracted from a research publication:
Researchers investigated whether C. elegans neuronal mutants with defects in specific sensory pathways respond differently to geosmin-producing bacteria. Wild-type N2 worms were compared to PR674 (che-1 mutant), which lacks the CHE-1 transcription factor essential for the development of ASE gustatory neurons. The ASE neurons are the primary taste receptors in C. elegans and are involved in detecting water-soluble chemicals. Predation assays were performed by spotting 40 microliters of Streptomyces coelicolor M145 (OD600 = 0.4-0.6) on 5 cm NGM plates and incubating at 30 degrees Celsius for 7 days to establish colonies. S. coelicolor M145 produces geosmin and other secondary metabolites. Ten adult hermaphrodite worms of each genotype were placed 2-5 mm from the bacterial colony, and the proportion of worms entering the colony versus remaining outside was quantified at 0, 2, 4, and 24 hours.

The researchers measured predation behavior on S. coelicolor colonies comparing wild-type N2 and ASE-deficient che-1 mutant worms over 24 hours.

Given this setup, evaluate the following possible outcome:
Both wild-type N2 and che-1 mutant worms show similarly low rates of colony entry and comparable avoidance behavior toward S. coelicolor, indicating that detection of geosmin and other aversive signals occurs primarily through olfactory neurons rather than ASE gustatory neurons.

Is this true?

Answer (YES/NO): NO